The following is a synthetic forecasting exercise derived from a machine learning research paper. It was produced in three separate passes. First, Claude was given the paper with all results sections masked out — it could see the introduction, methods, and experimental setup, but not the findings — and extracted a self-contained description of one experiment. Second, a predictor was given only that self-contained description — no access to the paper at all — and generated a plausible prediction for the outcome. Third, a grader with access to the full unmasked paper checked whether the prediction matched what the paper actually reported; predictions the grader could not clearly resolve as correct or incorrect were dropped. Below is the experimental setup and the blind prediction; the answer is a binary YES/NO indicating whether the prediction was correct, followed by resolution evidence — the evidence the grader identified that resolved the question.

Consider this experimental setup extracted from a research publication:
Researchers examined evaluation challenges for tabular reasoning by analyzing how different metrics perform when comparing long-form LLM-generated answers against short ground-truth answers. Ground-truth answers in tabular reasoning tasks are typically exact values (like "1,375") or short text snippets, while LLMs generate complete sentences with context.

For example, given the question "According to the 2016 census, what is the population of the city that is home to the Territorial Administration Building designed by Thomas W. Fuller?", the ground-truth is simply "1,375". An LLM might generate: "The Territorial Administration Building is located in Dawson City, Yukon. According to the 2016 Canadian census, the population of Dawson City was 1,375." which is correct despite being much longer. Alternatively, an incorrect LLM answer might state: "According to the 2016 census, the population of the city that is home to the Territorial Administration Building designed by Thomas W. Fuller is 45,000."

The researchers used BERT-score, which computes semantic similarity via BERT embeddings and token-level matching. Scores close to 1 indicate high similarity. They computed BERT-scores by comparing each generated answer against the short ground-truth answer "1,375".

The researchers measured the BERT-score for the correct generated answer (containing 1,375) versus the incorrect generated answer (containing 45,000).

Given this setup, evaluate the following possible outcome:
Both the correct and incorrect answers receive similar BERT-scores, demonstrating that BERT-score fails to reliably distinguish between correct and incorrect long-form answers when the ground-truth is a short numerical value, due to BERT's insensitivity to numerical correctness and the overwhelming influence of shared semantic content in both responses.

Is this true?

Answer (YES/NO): YES